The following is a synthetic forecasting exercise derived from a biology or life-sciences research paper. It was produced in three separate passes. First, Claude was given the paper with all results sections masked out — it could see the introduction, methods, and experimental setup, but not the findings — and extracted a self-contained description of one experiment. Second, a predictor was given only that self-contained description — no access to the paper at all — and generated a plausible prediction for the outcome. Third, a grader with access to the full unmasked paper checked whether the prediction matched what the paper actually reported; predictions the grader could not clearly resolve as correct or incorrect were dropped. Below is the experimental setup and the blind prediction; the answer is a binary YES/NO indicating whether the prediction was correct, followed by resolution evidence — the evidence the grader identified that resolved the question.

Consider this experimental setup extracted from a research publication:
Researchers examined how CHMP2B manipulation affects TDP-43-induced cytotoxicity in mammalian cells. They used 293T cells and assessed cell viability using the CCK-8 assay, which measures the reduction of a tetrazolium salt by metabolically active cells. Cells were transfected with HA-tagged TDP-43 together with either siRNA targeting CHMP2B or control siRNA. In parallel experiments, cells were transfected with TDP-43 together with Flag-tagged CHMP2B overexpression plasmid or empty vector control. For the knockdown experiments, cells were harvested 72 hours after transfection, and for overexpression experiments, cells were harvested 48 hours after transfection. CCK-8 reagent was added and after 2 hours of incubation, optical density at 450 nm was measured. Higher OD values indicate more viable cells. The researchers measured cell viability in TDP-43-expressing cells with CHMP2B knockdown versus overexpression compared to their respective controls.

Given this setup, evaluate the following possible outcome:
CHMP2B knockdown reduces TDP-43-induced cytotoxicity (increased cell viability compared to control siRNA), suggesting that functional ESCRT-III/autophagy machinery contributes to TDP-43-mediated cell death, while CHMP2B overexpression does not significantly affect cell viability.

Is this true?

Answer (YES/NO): NO